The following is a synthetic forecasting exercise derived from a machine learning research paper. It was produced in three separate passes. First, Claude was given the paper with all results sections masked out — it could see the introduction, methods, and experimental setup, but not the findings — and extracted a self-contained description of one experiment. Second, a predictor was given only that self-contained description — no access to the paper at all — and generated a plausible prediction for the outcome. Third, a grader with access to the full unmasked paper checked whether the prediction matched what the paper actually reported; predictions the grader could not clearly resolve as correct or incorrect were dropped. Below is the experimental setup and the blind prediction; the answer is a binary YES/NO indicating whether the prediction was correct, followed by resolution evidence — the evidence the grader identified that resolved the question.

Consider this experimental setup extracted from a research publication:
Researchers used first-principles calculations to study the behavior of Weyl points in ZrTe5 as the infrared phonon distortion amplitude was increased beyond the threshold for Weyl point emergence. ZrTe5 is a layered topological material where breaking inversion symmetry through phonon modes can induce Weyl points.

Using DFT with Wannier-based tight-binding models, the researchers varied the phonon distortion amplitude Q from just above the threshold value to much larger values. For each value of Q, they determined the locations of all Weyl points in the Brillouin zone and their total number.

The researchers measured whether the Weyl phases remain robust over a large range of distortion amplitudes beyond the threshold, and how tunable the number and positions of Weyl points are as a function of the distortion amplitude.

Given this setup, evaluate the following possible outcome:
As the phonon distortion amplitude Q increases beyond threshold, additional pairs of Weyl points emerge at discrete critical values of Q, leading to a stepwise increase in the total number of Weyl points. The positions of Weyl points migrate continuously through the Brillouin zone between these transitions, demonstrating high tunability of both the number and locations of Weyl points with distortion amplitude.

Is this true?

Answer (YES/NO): NO